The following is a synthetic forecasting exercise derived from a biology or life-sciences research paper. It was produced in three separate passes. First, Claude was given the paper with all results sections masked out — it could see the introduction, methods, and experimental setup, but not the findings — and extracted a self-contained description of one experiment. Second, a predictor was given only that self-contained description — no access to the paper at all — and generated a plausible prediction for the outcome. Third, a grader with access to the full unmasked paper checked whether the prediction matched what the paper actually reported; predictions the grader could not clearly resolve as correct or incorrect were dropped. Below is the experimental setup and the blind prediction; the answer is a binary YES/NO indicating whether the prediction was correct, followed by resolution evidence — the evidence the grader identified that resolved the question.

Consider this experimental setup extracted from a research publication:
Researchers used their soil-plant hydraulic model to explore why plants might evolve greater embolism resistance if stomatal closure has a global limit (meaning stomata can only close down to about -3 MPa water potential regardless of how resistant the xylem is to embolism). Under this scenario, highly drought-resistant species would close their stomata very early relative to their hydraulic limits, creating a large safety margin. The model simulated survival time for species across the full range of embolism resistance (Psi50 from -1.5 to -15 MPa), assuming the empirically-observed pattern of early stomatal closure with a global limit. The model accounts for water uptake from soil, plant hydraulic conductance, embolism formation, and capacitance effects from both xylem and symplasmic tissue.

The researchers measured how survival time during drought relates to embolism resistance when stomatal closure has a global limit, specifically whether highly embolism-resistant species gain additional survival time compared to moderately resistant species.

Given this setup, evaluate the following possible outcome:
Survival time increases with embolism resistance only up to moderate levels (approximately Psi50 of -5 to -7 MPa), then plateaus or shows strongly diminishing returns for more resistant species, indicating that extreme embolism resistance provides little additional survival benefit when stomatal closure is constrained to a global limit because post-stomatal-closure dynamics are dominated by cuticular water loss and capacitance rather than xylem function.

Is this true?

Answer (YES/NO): NO